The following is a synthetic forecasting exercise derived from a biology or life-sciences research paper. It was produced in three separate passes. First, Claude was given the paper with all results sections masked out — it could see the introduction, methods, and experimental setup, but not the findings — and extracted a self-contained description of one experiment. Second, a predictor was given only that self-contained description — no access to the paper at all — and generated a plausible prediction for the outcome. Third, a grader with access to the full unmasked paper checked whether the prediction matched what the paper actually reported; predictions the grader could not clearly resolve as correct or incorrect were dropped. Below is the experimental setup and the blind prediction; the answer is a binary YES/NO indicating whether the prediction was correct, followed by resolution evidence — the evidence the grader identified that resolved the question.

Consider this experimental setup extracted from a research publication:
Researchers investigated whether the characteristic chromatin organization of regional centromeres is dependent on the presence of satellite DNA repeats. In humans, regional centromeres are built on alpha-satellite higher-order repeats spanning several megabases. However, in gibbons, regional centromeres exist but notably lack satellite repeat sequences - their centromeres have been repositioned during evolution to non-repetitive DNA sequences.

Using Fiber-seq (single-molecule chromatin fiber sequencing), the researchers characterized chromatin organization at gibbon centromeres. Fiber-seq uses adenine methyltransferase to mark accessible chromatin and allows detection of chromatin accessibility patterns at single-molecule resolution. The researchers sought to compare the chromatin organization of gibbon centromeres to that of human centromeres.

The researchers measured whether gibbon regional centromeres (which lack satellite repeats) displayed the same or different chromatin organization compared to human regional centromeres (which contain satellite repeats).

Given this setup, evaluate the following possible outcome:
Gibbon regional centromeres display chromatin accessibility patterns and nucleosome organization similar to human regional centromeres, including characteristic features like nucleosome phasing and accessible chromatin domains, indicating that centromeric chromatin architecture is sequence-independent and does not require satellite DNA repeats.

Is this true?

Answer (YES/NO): NO